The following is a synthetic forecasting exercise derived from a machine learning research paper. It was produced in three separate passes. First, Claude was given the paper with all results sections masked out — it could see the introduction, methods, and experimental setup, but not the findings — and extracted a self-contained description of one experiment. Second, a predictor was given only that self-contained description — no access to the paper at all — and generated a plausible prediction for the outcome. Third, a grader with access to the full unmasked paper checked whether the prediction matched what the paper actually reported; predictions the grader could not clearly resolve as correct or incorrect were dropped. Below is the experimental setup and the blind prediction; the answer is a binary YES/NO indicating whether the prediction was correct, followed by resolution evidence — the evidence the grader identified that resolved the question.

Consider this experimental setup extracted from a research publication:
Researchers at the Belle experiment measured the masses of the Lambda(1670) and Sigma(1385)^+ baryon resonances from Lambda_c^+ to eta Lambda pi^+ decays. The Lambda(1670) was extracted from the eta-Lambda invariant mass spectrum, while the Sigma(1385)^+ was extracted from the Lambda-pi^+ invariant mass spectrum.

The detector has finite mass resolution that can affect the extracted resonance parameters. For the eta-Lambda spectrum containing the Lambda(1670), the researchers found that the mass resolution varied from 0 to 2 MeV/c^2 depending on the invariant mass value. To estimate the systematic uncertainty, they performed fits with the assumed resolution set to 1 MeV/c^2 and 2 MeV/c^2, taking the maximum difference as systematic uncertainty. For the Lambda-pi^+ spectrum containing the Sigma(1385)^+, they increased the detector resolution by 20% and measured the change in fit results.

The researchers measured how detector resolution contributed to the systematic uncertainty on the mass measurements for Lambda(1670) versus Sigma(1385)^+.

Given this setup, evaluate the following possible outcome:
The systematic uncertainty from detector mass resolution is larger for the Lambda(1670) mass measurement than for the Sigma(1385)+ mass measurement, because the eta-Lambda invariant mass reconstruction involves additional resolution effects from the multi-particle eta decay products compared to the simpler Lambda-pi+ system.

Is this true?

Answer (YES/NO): YES